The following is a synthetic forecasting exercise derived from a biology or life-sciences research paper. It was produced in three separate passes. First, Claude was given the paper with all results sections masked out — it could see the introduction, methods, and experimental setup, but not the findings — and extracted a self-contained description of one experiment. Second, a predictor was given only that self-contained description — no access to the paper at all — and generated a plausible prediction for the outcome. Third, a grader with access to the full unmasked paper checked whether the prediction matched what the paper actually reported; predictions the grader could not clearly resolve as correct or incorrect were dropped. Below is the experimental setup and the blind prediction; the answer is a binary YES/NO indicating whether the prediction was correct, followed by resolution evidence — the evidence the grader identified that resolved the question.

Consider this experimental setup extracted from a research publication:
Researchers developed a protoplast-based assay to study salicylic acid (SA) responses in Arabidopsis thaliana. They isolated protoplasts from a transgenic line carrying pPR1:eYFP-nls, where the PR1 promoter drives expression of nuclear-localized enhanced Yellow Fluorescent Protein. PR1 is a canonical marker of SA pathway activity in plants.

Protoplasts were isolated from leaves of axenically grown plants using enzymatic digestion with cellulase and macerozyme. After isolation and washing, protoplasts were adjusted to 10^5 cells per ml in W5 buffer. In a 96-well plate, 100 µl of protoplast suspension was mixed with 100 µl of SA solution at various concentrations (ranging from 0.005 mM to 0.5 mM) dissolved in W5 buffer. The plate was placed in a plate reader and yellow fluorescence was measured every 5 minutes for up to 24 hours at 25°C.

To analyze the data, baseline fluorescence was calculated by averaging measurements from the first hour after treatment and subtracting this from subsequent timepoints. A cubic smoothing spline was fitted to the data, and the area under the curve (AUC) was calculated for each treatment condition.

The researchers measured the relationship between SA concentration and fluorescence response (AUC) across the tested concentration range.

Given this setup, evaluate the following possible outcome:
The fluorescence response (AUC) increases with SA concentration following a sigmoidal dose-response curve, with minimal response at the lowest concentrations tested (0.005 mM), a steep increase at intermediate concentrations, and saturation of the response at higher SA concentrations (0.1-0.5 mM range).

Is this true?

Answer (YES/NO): NO